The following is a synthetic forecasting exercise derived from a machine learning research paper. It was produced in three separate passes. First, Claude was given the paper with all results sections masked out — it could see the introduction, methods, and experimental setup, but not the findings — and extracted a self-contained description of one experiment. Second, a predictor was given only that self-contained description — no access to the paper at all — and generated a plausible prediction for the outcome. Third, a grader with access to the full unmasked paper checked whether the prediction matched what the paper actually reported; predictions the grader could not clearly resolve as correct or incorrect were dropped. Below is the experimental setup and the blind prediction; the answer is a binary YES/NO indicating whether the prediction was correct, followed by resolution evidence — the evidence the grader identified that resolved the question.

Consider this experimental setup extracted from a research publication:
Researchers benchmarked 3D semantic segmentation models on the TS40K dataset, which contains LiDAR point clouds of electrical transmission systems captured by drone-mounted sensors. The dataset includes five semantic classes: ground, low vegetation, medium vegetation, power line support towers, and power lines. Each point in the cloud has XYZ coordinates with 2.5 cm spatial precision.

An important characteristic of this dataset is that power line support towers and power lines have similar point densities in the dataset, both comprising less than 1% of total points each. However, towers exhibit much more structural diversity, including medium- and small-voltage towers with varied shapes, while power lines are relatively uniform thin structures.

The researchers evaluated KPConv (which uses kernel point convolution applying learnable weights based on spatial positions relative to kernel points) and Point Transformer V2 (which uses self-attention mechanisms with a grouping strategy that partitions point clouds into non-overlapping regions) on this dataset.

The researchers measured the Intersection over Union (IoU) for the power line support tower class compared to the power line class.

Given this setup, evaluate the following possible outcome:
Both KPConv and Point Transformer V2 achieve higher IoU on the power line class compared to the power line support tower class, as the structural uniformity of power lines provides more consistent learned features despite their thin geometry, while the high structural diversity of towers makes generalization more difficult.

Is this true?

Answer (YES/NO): YES